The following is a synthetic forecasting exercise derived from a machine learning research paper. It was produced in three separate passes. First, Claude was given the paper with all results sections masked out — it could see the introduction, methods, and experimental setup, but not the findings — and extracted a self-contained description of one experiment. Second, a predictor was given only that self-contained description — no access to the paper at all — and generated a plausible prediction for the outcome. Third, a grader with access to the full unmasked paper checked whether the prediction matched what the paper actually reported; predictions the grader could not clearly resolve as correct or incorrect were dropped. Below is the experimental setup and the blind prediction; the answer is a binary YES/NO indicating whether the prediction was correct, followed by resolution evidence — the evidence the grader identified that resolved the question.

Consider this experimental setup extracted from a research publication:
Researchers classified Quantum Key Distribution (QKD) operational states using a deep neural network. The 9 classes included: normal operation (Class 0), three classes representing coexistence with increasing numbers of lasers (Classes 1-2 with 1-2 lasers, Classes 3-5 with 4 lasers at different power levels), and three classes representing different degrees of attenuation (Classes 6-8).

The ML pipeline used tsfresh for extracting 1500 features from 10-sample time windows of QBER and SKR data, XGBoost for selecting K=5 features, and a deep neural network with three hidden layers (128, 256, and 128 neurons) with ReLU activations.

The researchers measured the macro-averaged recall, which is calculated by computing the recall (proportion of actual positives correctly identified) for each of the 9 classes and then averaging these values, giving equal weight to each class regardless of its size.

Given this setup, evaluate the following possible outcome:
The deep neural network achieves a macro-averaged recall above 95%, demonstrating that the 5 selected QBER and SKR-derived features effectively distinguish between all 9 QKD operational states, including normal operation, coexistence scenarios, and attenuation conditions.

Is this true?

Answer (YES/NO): NO